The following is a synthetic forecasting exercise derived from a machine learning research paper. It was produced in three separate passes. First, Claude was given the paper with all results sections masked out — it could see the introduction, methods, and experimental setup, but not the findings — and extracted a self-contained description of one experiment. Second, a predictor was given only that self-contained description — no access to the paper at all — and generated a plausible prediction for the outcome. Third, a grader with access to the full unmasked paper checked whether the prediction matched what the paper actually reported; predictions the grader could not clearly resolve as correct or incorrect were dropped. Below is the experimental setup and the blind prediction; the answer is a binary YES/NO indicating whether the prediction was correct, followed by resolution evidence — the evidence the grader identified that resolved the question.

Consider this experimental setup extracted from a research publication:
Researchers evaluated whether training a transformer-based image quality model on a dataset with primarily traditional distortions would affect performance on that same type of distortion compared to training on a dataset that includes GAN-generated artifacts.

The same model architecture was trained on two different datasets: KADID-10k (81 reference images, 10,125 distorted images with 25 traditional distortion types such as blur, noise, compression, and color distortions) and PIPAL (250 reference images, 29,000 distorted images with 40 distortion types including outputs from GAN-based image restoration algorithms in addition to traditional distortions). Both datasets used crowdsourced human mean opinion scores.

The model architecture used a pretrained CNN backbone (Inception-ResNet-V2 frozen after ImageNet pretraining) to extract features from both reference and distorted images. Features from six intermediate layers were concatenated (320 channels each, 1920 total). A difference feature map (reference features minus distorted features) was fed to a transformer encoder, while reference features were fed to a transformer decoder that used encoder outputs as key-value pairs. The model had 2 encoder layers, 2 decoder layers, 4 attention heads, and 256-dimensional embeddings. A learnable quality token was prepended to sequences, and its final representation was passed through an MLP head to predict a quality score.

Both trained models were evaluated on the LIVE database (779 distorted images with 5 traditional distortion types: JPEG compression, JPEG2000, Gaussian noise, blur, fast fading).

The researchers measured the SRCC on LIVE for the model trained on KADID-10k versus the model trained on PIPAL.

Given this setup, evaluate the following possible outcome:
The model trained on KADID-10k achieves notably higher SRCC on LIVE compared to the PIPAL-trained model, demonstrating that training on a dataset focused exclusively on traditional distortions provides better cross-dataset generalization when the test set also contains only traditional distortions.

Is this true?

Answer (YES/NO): YES